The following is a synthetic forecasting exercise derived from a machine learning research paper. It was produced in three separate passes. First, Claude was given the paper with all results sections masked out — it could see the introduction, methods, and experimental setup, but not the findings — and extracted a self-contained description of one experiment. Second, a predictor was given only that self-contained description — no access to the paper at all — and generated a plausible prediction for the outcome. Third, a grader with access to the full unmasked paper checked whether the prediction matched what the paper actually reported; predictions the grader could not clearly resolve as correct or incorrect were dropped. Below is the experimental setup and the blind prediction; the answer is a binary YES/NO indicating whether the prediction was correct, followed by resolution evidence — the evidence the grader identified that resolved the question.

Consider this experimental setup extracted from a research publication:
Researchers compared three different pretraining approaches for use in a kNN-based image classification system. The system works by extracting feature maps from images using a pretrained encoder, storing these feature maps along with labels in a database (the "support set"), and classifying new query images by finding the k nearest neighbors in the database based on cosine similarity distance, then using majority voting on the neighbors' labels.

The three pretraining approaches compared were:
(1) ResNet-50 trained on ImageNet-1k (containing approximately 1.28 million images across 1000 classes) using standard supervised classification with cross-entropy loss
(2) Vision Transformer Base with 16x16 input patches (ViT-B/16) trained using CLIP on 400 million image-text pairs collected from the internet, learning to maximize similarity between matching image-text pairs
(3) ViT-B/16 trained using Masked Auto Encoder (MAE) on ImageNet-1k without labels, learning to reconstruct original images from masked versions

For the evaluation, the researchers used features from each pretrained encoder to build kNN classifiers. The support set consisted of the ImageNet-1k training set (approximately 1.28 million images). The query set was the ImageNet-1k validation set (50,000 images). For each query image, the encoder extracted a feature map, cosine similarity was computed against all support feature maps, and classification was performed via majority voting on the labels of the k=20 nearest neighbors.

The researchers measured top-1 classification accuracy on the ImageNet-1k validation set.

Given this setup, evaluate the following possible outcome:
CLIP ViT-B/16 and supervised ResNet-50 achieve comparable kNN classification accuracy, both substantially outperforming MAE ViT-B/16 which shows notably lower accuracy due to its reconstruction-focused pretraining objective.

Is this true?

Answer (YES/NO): YES